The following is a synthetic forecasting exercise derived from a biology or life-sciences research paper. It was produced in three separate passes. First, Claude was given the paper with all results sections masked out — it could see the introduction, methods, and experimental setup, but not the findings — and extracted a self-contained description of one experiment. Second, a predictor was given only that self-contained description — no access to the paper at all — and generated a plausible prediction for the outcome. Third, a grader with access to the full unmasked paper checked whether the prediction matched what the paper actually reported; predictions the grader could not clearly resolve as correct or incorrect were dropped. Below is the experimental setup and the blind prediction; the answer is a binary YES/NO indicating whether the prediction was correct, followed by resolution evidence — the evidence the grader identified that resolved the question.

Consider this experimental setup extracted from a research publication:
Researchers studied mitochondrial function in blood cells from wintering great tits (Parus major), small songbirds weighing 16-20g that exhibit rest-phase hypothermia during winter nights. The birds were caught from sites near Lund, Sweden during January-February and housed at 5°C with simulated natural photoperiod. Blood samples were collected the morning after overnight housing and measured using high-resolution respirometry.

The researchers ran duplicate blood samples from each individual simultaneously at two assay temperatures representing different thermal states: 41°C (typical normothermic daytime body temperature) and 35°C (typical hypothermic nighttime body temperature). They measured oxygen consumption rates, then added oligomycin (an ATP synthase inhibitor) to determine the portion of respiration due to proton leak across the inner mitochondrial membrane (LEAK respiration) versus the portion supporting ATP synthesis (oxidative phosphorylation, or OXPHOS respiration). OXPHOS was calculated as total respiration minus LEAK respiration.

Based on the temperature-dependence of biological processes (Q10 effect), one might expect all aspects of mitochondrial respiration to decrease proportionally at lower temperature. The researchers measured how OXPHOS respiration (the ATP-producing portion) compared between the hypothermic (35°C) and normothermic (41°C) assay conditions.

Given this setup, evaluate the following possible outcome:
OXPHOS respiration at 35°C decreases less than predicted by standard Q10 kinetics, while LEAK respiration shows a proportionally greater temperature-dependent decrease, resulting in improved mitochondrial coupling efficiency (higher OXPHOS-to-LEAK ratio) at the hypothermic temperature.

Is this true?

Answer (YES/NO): YES